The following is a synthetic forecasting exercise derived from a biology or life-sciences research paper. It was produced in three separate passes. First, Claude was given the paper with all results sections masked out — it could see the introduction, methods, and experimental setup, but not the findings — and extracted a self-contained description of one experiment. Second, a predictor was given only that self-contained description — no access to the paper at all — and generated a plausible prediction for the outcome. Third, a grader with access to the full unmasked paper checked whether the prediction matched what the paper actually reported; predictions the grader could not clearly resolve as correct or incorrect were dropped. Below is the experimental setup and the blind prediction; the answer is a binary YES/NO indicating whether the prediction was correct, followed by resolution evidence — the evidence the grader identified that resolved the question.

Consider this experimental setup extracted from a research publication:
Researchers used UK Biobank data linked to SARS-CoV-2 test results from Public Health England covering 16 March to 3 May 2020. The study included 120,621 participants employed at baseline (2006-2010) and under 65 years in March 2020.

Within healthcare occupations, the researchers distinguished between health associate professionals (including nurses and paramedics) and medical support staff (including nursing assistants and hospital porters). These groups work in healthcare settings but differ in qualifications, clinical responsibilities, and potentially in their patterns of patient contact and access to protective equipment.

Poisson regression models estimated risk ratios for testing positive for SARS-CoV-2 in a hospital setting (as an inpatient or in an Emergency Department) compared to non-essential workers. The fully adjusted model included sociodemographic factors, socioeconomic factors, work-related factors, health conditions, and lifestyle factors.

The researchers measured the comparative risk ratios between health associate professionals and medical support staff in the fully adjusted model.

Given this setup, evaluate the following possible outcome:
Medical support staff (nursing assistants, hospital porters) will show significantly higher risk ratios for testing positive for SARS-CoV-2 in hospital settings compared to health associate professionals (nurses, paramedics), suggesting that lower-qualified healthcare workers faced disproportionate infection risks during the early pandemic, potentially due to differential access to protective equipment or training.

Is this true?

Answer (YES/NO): NO